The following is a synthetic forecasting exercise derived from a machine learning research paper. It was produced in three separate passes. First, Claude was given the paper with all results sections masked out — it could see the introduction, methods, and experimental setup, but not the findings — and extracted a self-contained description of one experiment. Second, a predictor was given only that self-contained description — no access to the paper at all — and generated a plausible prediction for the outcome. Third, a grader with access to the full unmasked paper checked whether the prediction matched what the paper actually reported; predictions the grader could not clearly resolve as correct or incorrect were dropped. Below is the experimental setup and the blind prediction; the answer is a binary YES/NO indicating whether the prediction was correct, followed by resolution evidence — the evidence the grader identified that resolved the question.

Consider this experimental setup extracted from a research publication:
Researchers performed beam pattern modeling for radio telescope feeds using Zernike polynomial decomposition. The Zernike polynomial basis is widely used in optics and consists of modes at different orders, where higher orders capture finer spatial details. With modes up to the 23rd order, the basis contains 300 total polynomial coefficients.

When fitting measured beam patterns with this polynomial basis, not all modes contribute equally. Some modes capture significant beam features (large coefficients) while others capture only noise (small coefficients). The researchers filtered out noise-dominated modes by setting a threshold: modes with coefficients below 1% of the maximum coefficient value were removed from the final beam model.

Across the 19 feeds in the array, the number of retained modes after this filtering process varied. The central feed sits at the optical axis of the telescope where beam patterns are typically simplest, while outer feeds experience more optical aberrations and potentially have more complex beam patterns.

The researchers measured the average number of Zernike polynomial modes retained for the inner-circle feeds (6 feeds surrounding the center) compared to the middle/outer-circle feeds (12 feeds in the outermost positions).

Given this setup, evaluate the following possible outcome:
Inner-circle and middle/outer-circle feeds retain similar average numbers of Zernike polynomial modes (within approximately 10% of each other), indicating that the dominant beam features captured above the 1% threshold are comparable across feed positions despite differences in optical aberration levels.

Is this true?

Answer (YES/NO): NO